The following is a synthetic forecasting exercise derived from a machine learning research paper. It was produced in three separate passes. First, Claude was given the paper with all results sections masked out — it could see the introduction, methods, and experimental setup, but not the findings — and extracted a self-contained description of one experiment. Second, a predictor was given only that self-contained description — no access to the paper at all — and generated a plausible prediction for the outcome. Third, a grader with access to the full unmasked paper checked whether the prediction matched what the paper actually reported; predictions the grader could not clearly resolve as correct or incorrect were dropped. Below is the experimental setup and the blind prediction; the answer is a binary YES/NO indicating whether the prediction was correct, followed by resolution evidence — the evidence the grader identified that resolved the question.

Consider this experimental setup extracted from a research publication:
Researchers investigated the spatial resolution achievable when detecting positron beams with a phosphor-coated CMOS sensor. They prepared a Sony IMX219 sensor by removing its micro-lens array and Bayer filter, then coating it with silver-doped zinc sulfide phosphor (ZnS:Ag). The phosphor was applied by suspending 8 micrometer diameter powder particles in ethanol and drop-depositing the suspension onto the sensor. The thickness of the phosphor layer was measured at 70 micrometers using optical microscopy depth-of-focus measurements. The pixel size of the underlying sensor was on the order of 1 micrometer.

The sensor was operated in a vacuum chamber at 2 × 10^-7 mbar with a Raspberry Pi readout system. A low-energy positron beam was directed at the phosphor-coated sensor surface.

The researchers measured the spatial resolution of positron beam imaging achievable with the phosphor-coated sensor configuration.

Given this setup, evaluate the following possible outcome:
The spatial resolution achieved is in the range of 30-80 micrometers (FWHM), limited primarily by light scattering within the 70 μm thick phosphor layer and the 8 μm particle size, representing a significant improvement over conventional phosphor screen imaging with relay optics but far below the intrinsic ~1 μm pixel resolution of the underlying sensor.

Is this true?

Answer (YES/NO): NO